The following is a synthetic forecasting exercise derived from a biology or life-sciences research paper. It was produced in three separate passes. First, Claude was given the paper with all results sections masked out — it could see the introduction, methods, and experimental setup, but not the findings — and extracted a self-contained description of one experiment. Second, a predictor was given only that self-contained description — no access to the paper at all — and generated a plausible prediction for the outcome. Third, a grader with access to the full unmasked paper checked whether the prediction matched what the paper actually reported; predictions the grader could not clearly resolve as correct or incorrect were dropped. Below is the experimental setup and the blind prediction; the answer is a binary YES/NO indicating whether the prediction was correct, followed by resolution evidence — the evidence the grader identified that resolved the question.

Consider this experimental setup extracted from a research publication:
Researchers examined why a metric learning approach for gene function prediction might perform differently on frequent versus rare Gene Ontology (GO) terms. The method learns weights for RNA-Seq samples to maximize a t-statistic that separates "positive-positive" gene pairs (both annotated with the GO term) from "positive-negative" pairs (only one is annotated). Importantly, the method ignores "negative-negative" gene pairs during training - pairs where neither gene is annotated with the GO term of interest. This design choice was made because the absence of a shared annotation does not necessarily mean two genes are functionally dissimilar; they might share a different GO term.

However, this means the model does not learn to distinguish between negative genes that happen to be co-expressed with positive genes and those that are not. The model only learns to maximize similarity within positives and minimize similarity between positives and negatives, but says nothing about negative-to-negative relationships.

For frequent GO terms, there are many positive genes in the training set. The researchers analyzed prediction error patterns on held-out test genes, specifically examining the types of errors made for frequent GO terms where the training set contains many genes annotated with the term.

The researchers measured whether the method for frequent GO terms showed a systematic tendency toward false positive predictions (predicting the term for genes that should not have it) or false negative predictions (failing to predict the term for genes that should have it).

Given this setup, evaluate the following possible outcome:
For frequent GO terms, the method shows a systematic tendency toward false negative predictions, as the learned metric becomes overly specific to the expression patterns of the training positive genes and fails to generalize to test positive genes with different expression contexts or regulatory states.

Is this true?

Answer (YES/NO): NO